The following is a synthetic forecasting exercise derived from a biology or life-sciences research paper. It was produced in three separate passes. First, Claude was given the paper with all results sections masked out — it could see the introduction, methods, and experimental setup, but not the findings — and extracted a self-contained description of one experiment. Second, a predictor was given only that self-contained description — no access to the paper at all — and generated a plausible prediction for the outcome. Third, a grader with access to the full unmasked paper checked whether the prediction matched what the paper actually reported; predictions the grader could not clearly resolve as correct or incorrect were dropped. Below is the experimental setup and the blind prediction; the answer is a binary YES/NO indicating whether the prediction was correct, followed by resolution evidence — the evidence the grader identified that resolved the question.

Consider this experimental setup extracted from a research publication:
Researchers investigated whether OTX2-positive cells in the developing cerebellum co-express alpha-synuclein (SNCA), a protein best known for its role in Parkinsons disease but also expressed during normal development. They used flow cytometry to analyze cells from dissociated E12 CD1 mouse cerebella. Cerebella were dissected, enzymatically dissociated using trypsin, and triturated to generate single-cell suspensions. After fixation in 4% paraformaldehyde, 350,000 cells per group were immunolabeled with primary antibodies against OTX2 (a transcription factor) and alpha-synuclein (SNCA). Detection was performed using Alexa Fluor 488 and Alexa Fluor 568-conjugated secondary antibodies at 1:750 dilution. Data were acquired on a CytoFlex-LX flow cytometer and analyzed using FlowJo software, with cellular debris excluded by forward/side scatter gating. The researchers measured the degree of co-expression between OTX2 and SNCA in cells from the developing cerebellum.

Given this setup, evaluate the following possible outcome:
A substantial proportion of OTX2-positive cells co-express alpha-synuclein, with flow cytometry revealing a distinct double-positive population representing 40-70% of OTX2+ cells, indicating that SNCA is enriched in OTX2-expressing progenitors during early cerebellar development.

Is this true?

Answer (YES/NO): NO